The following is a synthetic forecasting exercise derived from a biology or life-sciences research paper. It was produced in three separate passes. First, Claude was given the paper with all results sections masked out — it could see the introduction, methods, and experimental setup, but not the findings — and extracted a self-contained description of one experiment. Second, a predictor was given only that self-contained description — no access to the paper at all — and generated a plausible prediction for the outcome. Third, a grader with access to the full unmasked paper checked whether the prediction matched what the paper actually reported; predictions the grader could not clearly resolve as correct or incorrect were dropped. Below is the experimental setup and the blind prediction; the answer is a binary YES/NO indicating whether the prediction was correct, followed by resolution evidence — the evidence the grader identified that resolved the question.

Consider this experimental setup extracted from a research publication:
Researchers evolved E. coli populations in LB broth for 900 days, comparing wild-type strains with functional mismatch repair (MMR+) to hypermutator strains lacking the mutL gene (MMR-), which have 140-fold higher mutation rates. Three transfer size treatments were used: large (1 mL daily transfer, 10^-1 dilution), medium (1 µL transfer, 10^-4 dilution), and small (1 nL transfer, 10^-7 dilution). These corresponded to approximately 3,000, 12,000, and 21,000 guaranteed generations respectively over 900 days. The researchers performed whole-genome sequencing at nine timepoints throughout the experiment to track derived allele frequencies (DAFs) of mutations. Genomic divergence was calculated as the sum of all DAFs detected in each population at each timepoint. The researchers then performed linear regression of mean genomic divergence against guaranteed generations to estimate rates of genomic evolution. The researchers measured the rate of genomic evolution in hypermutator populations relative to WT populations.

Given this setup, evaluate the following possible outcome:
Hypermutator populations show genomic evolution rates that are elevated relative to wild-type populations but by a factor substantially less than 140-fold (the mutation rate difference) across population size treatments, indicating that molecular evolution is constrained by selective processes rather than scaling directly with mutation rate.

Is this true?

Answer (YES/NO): YES